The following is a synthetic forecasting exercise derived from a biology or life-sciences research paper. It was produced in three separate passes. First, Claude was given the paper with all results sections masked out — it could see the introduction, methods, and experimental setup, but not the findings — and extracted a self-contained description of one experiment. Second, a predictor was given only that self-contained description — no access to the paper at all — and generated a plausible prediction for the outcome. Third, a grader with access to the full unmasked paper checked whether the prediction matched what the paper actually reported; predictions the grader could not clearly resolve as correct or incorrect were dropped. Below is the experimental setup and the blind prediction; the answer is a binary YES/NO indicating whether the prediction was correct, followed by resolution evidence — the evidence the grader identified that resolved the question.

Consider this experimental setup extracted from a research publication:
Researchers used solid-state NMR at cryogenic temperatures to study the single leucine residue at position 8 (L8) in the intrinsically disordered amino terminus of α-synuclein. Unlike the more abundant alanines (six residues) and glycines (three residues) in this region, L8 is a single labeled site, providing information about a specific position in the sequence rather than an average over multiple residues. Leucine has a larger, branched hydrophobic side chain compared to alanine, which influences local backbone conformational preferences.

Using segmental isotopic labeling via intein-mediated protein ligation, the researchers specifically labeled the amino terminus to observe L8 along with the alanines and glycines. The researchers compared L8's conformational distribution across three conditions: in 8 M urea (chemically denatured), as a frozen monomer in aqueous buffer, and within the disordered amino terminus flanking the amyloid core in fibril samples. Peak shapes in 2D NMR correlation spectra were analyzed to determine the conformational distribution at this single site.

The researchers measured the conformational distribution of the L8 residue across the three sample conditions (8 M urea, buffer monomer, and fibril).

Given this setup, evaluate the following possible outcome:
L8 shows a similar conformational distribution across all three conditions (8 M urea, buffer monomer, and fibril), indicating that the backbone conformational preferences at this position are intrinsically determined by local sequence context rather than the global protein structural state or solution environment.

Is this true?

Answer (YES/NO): NO